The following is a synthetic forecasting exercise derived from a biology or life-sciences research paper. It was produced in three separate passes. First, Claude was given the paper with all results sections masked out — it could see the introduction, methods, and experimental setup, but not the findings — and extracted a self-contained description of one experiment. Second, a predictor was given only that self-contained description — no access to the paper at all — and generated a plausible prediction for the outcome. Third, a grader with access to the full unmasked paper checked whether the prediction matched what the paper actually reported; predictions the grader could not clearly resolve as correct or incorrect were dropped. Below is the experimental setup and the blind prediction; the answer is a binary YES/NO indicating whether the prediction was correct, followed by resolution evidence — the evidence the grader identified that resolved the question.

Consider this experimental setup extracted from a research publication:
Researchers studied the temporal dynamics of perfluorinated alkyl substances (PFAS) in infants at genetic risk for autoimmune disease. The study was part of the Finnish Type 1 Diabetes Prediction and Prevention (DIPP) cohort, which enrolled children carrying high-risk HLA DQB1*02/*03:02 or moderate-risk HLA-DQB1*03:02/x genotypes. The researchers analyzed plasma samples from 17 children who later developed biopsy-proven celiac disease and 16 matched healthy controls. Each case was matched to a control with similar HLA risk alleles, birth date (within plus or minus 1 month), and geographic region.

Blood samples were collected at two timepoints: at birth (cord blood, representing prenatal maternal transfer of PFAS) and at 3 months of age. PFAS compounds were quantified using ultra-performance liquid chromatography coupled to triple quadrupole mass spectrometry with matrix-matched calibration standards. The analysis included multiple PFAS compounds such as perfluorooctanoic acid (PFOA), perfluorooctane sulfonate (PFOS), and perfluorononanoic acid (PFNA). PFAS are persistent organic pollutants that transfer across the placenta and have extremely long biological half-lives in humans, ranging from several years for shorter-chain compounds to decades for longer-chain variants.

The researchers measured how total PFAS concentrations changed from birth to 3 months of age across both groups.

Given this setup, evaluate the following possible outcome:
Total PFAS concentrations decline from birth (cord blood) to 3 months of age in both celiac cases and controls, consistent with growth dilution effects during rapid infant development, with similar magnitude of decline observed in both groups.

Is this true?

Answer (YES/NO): NO